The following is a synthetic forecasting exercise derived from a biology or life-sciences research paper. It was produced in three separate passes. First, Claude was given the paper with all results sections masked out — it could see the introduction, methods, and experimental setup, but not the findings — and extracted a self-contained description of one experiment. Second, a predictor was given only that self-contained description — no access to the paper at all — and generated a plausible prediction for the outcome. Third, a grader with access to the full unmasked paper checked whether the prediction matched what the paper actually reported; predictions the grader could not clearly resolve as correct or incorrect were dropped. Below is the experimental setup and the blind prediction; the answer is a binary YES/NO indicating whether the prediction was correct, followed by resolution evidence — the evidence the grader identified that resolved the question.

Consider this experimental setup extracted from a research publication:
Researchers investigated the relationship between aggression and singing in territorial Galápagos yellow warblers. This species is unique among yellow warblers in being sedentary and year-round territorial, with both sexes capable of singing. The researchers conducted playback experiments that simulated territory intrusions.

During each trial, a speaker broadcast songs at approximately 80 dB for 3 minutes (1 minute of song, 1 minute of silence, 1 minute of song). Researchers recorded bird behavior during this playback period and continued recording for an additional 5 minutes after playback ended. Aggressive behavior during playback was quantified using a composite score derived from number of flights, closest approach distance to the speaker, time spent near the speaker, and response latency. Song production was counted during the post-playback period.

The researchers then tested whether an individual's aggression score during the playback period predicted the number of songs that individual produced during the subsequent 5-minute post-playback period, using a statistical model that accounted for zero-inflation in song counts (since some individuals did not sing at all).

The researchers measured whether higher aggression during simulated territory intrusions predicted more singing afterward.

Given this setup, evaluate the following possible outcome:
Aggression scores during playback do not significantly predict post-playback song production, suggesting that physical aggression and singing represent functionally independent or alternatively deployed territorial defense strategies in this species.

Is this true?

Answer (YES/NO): NO